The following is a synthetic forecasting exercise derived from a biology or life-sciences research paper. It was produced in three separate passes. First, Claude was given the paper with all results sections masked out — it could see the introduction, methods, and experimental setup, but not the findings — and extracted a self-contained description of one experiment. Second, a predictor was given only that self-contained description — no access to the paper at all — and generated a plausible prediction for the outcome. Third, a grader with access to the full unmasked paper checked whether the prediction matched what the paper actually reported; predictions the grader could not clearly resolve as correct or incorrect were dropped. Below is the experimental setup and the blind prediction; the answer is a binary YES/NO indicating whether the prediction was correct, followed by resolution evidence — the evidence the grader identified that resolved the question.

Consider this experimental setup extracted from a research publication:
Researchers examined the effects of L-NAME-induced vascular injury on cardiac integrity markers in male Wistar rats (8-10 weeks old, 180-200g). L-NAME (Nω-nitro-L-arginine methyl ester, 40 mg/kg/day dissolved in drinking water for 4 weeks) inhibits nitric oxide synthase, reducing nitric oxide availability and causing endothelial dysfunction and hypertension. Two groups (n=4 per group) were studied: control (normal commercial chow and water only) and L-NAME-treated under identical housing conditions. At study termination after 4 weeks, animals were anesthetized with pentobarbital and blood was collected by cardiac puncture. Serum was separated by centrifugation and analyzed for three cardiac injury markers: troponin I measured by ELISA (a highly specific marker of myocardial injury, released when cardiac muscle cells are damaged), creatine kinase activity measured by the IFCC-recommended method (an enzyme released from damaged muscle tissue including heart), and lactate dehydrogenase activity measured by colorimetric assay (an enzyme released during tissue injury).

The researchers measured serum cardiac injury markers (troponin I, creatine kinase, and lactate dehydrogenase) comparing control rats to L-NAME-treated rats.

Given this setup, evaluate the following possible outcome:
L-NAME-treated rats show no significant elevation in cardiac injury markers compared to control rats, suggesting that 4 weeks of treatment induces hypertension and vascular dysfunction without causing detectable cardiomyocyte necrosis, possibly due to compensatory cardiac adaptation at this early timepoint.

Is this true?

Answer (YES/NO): NO